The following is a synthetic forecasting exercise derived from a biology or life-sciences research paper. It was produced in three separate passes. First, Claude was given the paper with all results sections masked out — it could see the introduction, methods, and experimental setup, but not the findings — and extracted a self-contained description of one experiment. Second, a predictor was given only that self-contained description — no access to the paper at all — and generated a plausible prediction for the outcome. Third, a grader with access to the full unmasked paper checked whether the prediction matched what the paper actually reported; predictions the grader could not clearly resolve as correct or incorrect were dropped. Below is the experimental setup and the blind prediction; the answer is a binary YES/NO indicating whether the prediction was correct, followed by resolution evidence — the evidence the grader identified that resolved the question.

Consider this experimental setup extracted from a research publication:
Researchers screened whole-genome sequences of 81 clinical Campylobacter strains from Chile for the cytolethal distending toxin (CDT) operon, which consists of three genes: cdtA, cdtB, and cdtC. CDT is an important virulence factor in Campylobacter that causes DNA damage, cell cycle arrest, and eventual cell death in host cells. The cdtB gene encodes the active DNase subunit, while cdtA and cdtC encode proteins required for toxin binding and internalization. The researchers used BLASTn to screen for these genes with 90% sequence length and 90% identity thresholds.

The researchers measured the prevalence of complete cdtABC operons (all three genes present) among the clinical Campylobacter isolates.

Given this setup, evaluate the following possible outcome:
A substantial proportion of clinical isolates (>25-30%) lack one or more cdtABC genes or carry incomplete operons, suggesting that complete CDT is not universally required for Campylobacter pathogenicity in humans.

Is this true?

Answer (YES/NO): NO